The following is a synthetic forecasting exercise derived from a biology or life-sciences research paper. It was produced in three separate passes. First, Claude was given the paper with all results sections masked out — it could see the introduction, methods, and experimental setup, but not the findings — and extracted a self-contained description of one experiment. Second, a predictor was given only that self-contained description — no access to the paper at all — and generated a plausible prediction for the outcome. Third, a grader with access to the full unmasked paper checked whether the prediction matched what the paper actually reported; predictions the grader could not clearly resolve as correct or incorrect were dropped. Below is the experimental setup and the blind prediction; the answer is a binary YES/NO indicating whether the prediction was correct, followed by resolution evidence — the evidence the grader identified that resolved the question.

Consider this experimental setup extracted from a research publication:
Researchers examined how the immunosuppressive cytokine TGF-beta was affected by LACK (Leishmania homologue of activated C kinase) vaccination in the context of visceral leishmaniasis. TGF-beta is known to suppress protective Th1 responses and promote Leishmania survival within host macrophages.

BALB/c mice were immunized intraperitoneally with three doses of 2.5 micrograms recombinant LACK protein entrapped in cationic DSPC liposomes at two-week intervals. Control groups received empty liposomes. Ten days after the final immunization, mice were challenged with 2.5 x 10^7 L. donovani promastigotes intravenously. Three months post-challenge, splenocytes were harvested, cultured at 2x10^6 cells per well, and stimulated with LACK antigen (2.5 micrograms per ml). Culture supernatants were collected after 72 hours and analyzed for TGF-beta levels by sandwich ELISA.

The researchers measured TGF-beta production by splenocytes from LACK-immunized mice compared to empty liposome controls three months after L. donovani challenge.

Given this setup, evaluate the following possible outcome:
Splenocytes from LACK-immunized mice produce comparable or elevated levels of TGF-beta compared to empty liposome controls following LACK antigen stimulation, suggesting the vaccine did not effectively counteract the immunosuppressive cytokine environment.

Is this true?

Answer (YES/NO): NO